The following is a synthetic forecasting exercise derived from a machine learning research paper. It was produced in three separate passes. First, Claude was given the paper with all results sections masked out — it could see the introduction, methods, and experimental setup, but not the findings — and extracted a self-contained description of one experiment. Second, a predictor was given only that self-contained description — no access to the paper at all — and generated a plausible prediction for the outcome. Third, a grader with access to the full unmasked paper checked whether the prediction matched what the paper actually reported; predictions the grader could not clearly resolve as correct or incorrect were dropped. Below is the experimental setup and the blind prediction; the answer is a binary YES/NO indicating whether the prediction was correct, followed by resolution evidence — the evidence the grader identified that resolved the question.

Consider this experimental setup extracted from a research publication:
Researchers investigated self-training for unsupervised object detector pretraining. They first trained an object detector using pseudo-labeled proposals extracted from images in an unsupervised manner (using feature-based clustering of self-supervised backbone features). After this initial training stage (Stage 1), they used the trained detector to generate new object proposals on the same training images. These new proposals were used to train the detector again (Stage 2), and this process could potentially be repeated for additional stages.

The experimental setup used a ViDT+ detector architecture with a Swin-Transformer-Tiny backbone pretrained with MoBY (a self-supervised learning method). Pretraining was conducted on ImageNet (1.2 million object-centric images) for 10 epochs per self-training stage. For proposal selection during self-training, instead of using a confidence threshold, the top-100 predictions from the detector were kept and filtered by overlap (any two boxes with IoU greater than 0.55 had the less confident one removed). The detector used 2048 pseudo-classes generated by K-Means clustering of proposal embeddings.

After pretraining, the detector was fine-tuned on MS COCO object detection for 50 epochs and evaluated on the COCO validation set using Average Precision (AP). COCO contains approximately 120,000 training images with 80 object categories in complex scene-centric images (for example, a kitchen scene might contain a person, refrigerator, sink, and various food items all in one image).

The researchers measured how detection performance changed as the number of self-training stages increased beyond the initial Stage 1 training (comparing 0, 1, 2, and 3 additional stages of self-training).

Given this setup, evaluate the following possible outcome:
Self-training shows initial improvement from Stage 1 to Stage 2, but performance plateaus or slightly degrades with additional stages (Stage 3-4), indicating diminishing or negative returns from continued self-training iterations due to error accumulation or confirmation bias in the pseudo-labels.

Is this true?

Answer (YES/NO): YES